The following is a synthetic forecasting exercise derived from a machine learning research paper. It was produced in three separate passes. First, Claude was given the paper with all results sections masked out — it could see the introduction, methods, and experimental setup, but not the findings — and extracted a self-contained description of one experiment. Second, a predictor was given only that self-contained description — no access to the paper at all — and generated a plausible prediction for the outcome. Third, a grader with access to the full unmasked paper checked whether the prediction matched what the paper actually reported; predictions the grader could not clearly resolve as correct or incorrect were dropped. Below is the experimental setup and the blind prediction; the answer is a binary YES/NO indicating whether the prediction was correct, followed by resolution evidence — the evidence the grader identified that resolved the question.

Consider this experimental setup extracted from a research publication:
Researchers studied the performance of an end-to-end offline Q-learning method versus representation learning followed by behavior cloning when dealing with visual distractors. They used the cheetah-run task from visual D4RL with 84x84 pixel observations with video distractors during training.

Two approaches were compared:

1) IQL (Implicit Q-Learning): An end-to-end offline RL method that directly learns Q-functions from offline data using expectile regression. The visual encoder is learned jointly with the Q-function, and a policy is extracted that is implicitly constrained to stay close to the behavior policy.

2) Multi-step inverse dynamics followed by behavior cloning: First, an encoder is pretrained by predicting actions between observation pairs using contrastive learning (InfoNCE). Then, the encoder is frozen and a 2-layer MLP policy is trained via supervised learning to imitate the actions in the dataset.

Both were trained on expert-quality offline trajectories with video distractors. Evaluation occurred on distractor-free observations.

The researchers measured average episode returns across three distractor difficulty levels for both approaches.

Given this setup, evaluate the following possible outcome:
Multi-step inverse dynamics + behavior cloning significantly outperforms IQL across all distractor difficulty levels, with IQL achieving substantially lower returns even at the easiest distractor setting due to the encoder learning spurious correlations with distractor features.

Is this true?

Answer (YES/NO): NO